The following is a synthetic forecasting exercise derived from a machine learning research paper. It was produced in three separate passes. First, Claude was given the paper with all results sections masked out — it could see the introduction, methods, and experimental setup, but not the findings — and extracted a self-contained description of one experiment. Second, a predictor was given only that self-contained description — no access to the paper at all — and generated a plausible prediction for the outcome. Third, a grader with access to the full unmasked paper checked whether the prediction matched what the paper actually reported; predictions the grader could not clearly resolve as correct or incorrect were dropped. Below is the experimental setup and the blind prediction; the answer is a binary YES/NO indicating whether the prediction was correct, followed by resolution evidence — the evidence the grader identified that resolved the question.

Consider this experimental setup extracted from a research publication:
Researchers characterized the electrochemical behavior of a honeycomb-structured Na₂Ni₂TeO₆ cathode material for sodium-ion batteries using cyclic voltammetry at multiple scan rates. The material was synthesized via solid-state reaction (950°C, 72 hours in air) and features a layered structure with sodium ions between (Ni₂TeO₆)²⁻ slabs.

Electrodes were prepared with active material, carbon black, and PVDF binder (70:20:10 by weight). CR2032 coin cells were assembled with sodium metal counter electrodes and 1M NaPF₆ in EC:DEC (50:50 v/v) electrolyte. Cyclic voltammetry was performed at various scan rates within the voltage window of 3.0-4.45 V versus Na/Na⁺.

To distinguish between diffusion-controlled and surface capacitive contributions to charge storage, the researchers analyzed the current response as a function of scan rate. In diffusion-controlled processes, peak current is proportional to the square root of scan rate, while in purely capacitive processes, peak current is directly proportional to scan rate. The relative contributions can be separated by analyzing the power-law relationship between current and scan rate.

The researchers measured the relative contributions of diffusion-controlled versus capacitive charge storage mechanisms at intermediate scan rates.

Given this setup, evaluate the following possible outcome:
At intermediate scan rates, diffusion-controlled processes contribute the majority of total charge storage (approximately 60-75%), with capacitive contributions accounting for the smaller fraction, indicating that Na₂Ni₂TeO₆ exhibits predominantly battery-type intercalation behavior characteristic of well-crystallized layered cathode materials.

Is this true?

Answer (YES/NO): NO